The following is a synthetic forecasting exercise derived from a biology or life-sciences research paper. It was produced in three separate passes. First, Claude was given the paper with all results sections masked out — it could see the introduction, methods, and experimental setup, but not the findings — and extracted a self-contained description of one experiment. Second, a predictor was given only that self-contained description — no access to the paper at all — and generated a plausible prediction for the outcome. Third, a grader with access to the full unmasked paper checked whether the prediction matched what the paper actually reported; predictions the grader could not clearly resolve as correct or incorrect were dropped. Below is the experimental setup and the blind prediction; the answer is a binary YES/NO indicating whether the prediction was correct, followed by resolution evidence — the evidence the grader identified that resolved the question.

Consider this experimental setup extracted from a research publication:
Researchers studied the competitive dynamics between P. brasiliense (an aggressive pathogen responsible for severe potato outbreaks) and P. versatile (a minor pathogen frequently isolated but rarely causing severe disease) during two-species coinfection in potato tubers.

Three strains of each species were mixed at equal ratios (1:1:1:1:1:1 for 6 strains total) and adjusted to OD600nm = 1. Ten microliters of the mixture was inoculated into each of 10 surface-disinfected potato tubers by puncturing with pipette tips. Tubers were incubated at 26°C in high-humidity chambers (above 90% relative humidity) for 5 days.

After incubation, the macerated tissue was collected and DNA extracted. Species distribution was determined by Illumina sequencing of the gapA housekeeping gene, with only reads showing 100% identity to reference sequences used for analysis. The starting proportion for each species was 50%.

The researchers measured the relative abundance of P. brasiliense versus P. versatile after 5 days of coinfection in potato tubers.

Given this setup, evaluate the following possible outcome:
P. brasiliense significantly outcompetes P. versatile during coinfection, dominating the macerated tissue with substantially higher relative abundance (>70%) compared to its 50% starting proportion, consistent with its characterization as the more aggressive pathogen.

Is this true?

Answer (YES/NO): NO